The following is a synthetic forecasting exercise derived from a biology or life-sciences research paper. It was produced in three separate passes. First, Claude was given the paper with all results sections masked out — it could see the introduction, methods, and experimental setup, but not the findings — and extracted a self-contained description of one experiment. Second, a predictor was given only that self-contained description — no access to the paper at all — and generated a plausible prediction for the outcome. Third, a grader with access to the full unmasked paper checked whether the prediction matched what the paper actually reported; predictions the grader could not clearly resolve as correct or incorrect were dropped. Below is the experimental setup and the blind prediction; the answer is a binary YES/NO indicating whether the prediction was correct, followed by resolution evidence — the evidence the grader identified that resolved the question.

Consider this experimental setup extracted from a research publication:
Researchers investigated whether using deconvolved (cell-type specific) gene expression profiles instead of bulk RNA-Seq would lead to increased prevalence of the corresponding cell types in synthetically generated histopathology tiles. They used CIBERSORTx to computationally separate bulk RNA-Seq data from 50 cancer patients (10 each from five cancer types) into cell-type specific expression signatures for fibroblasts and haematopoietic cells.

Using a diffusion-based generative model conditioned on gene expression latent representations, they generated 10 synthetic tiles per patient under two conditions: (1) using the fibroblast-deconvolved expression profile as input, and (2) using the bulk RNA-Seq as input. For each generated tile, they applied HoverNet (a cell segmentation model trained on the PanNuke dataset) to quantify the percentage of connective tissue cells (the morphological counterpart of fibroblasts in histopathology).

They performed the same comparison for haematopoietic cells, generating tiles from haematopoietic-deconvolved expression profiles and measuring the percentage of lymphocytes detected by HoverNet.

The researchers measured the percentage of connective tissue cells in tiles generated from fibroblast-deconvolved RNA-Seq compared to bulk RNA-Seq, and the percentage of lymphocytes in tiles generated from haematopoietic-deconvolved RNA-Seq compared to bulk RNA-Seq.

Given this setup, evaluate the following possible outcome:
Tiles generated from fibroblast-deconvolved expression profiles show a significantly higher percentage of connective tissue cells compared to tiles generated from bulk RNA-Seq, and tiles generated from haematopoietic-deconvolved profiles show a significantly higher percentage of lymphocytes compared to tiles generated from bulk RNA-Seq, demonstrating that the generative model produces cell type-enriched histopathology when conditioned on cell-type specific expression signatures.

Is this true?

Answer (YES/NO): NO